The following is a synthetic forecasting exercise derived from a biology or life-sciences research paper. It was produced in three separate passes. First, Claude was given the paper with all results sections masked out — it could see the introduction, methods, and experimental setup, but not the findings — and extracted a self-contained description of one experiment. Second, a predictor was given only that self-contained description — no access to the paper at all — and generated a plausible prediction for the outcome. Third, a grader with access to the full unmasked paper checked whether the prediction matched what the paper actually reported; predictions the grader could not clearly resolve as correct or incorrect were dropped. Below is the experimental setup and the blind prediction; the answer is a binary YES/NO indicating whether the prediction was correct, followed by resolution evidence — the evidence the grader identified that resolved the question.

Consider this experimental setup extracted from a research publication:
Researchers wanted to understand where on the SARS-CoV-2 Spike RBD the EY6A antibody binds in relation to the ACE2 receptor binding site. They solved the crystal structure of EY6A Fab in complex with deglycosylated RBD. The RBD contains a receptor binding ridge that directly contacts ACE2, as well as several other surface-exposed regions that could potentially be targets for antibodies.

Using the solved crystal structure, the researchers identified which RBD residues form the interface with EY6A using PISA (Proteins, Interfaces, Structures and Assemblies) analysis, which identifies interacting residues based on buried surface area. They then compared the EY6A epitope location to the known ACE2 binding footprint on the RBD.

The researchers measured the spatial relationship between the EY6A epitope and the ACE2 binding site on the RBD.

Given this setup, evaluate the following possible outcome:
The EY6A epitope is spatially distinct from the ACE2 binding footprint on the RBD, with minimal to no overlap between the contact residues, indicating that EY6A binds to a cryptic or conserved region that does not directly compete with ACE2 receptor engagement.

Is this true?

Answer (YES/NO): YES